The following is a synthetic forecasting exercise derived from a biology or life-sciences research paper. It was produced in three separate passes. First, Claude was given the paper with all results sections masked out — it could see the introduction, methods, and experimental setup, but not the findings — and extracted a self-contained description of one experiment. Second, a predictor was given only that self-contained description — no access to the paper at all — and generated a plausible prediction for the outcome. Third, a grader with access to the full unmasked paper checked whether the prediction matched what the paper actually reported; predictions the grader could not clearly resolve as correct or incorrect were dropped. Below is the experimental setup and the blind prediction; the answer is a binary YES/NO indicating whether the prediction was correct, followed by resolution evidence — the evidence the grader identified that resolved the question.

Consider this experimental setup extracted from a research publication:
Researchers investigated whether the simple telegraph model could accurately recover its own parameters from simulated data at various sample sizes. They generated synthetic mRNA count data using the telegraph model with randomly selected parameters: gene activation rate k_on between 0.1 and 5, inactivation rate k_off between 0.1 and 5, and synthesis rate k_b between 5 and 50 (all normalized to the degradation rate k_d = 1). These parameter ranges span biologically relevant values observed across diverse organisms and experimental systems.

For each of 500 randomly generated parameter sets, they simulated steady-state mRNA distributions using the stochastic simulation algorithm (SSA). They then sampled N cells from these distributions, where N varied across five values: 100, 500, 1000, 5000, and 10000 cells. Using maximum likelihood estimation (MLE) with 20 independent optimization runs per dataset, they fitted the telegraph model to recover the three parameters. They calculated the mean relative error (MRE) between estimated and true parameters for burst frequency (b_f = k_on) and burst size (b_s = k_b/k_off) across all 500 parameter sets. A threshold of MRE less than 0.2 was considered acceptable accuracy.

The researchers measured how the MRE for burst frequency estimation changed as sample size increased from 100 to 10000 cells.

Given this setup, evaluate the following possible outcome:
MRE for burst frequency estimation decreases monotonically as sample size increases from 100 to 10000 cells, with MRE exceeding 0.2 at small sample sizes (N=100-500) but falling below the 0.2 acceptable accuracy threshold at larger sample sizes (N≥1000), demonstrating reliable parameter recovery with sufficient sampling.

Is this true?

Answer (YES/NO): NO